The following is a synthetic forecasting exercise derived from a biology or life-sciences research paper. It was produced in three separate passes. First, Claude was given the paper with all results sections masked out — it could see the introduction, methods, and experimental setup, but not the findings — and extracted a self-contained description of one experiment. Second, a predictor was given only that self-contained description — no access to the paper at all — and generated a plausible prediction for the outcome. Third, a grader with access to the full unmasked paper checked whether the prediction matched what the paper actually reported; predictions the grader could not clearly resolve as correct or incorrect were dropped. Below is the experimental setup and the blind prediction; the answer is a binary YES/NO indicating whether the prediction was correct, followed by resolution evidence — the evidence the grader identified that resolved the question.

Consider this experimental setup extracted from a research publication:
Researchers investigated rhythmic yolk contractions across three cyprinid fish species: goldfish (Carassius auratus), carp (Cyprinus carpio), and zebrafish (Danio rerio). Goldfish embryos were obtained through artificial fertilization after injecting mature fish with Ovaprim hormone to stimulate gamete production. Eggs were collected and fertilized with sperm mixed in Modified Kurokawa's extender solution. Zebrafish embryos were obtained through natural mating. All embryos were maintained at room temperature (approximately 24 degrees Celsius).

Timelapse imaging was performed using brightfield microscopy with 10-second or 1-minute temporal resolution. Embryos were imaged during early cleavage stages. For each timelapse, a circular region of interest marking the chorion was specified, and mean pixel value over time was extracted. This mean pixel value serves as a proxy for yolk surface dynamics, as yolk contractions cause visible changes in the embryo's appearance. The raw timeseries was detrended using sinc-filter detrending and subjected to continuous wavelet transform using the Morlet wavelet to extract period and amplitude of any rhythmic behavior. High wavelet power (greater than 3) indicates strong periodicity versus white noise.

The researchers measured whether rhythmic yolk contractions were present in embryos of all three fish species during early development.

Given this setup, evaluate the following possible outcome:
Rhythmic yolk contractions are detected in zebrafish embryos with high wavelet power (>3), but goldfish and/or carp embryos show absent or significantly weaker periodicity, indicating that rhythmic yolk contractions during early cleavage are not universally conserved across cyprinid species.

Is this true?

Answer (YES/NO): NO